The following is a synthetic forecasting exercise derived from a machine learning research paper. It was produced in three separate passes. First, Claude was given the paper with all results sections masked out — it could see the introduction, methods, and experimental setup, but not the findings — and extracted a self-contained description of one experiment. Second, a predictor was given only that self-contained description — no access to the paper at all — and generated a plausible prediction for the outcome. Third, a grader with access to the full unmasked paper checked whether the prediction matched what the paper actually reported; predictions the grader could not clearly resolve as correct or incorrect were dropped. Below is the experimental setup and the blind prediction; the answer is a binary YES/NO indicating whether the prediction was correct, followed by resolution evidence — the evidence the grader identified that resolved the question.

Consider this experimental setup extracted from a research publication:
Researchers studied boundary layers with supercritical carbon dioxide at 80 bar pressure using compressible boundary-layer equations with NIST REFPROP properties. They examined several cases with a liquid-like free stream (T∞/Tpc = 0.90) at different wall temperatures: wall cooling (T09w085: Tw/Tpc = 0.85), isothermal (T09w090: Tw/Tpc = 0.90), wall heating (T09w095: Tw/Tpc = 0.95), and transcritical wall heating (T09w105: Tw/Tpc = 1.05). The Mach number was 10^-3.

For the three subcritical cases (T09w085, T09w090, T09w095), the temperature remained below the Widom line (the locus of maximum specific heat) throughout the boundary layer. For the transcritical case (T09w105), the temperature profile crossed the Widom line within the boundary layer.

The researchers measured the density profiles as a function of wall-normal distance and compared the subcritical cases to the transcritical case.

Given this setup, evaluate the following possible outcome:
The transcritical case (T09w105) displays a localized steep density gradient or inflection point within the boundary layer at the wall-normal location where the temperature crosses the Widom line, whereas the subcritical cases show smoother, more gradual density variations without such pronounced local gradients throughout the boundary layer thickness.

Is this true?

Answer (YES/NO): YES